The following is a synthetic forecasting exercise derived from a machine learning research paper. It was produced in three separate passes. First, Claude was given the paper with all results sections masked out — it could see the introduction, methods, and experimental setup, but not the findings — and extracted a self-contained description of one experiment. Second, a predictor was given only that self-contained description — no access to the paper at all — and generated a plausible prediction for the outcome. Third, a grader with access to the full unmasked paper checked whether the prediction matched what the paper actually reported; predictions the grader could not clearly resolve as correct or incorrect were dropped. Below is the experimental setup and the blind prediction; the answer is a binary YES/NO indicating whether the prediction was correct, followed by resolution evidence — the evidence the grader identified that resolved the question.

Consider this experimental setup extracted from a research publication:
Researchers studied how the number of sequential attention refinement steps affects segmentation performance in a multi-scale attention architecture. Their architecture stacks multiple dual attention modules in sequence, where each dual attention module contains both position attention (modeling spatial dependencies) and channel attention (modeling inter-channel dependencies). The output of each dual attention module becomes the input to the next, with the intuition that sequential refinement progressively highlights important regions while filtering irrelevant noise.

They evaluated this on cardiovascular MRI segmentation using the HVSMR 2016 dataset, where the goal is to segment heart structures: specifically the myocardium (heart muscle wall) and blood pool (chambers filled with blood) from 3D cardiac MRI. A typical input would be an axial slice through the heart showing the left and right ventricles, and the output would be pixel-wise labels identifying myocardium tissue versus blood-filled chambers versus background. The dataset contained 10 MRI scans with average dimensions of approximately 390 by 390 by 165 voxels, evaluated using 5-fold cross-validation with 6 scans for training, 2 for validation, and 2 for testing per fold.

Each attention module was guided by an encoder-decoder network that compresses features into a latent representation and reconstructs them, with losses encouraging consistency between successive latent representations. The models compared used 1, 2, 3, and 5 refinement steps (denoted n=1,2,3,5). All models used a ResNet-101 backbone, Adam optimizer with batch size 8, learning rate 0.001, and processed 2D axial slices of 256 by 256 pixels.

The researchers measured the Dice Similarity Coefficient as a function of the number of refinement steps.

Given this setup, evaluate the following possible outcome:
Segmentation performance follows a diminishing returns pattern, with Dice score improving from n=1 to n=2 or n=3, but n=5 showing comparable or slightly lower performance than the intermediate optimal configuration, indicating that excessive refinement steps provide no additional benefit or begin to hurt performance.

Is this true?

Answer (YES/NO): NO